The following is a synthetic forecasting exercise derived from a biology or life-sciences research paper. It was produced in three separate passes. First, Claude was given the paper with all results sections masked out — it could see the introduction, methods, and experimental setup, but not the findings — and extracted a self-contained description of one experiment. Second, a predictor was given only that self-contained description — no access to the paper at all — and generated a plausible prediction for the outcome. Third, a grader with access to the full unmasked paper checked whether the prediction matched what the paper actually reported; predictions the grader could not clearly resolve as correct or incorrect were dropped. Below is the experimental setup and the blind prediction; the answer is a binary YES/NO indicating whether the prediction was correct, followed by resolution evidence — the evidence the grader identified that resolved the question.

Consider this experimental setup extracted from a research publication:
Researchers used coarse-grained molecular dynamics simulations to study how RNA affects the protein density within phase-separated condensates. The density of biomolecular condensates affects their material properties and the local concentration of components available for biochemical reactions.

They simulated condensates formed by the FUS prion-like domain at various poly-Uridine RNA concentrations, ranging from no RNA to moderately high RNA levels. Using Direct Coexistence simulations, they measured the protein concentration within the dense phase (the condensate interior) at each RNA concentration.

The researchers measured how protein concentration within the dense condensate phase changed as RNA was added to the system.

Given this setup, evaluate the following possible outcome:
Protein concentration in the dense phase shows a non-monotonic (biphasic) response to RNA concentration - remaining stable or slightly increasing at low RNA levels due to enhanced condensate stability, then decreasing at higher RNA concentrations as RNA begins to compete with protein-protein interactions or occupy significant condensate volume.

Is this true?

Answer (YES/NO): NO